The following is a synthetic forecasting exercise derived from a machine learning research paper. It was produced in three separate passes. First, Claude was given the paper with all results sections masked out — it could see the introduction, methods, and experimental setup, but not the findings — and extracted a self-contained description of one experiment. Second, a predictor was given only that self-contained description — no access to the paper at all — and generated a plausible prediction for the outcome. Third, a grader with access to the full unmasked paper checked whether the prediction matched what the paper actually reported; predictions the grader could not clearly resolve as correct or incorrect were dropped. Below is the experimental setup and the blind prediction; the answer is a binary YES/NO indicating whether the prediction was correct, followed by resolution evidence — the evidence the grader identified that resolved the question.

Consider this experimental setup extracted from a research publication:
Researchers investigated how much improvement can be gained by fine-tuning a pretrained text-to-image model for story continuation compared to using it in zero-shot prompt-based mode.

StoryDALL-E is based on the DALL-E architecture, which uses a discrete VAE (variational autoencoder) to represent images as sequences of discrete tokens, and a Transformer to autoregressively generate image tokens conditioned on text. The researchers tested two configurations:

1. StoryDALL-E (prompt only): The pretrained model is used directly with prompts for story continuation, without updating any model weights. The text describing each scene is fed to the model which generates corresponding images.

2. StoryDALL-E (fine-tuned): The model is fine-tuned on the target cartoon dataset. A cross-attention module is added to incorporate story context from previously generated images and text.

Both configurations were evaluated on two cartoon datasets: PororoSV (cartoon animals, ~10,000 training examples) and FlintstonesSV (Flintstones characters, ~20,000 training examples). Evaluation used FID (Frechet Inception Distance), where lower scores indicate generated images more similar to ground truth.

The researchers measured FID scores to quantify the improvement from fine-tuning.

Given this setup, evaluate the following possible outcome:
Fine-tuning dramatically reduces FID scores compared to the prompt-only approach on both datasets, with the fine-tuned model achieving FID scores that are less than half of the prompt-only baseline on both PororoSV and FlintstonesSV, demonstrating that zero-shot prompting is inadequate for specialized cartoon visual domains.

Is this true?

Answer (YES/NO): YES